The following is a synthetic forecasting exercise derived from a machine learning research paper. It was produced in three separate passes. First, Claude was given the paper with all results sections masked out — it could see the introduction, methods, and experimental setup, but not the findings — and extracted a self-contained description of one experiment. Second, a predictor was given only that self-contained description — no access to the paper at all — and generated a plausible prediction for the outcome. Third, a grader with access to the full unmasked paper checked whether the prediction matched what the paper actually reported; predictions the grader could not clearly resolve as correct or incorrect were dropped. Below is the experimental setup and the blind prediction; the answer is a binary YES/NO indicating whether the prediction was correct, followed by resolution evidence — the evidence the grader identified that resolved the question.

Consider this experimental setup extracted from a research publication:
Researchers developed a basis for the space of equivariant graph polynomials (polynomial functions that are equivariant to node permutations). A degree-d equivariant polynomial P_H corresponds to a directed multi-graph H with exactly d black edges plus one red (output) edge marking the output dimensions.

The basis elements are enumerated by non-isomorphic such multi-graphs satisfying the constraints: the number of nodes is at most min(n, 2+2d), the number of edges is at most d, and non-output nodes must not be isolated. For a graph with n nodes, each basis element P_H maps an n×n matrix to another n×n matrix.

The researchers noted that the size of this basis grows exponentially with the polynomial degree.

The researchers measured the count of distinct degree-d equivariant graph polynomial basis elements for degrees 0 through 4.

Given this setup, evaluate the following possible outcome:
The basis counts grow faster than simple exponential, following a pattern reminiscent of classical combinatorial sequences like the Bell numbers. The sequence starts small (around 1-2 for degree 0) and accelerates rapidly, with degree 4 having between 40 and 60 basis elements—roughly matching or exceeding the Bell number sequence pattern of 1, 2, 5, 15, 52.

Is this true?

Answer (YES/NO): NO